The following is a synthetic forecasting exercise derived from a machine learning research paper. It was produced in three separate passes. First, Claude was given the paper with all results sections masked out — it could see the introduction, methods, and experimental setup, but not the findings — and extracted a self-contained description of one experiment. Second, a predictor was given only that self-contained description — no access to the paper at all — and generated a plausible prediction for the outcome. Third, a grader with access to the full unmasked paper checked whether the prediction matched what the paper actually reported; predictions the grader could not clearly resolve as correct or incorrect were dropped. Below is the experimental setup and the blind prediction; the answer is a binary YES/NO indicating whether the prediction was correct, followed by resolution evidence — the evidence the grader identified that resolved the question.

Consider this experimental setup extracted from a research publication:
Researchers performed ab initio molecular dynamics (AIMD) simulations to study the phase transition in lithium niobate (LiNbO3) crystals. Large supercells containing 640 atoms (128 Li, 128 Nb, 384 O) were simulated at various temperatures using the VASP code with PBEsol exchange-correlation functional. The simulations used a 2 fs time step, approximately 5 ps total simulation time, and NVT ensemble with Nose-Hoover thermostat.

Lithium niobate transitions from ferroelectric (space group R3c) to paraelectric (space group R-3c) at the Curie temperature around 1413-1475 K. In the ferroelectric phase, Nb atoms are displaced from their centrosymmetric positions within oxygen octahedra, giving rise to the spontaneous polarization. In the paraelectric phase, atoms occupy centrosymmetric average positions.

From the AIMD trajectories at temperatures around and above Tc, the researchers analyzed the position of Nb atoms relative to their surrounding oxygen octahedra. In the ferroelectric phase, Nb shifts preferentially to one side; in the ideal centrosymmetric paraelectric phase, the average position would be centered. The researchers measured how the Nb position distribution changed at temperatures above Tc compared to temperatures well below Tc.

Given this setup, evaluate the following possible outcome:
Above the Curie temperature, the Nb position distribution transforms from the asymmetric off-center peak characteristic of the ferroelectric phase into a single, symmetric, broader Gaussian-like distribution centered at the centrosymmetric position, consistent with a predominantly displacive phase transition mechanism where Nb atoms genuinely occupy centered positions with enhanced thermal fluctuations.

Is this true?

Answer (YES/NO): YES